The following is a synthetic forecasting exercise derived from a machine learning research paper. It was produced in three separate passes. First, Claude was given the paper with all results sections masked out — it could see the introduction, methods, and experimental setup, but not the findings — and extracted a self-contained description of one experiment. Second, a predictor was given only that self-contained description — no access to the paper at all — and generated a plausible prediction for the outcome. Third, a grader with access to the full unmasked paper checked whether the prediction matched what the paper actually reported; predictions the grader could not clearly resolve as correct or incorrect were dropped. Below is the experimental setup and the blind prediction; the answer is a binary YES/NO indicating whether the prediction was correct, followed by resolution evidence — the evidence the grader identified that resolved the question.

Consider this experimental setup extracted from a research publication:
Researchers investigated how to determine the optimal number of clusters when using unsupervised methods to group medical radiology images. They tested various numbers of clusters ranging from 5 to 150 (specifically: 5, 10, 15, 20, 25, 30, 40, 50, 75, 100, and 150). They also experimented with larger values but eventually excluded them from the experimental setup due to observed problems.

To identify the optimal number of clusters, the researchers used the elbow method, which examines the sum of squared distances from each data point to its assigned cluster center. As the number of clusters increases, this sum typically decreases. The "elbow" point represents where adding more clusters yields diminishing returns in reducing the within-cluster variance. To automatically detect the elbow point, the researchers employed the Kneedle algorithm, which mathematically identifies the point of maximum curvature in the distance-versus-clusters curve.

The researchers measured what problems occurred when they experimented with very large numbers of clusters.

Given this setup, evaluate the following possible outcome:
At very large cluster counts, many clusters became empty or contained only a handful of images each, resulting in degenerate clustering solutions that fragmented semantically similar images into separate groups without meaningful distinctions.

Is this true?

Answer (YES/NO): NO